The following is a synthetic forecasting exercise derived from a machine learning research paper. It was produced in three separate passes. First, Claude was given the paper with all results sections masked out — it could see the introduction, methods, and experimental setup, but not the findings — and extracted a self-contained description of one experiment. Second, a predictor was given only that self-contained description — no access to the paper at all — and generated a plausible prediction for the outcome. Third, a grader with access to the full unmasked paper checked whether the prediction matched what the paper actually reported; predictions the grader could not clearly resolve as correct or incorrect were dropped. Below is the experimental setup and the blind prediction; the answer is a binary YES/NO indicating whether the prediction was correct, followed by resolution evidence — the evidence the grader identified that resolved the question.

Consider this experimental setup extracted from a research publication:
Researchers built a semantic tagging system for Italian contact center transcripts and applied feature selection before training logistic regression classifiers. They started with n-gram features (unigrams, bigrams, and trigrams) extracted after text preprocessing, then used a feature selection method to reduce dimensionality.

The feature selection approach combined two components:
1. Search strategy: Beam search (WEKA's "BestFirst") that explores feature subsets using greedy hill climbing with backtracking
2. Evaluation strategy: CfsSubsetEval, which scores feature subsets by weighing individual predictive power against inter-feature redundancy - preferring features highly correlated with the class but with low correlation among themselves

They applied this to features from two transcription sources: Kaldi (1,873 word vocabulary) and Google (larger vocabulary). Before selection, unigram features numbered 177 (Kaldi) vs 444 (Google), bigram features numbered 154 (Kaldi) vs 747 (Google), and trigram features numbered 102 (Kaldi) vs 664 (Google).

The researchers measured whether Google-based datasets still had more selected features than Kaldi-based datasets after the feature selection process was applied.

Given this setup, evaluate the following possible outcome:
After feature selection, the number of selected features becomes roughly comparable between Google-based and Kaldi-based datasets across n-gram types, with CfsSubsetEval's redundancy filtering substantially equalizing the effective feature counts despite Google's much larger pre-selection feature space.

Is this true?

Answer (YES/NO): NO